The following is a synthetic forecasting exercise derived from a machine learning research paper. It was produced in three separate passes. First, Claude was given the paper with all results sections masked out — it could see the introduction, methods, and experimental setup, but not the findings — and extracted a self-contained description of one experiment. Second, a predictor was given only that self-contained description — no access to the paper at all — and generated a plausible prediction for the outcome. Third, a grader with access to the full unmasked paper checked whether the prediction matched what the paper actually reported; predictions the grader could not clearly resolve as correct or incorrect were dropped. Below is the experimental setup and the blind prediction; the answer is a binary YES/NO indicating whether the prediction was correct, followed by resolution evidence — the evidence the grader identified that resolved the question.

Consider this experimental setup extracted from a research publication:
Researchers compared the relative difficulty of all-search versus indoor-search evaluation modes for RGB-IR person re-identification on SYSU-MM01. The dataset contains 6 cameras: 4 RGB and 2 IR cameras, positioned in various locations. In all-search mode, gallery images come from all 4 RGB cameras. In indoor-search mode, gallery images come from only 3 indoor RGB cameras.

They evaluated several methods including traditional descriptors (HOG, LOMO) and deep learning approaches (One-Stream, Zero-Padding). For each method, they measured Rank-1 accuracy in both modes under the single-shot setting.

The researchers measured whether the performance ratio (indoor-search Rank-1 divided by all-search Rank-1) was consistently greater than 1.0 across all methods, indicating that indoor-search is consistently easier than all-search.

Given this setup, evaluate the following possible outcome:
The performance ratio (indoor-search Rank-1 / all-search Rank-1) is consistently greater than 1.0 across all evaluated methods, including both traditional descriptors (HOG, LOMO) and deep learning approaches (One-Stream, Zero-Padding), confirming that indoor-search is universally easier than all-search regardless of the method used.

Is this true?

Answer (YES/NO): YES